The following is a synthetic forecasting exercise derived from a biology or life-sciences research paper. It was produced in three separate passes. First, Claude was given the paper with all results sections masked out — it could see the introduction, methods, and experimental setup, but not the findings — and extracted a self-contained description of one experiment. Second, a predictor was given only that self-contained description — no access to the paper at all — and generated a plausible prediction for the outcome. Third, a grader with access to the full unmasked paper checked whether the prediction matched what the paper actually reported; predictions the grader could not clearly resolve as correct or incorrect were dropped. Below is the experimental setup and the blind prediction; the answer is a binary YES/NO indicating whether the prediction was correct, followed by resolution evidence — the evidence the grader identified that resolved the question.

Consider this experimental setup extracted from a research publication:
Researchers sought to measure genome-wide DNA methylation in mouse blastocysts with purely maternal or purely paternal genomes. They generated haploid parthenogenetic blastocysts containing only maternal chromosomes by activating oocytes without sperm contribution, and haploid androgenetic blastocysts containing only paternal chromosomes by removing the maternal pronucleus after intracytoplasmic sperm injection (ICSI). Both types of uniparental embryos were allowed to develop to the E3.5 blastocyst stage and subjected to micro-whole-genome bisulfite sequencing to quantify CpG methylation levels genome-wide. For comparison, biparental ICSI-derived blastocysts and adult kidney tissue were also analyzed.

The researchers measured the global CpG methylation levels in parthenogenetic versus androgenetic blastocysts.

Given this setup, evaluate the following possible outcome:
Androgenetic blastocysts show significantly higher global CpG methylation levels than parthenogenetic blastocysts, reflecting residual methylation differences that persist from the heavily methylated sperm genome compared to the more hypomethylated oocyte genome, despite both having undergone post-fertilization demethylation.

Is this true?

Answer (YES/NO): NO